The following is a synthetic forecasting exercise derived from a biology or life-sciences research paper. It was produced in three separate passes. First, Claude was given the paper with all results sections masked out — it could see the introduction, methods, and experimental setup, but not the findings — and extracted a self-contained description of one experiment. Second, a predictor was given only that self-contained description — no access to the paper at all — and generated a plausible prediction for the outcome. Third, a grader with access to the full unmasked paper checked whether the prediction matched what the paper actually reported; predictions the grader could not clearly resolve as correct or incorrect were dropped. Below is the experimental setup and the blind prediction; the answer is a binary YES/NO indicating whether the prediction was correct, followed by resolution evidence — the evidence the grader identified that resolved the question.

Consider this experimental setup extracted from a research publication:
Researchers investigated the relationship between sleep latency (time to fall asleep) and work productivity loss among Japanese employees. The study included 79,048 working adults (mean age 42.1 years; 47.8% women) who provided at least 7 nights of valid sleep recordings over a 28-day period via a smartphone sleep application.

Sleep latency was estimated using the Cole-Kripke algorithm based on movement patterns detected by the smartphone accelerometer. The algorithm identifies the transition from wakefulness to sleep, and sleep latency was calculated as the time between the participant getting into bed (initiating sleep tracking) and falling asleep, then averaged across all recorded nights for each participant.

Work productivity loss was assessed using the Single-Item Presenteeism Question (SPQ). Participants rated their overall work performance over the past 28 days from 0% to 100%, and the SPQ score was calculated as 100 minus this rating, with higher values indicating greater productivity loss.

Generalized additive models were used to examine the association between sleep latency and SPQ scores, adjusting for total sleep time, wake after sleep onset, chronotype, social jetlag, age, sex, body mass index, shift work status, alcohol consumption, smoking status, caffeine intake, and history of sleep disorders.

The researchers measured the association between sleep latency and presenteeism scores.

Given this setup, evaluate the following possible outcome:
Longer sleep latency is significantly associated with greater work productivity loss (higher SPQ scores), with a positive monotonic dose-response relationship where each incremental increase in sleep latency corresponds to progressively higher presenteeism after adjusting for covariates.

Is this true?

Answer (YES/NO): YES